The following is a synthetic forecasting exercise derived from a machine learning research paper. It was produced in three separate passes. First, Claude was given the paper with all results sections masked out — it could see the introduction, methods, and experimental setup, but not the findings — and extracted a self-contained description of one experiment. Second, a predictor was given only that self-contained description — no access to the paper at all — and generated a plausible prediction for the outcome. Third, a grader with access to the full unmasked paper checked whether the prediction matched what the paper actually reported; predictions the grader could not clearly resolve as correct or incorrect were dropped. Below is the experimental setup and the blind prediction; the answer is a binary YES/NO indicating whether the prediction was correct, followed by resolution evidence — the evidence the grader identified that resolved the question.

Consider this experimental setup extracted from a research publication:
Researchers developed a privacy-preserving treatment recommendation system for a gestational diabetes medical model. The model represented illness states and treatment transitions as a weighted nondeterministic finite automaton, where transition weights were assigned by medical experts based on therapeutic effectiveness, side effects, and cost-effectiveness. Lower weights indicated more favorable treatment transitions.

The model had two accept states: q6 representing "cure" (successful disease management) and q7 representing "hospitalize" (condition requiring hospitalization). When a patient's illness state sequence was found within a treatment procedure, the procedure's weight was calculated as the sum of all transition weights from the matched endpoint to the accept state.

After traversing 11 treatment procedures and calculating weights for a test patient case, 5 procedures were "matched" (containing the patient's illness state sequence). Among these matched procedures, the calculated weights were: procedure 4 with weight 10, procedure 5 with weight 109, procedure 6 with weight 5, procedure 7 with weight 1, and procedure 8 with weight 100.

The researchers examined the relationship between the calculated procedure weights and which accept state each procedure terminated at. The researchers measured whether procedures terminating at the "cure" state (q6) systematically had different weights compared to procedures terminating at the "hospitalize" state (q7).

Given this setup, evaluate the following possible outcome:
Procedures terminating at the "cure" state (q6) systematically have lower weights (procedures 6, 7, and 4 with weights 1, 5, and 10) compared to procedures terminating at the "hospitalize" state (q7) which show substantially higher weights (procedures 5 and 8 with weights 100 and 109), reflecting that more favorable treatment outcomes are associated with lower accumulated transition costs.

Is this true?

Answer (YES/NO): YES